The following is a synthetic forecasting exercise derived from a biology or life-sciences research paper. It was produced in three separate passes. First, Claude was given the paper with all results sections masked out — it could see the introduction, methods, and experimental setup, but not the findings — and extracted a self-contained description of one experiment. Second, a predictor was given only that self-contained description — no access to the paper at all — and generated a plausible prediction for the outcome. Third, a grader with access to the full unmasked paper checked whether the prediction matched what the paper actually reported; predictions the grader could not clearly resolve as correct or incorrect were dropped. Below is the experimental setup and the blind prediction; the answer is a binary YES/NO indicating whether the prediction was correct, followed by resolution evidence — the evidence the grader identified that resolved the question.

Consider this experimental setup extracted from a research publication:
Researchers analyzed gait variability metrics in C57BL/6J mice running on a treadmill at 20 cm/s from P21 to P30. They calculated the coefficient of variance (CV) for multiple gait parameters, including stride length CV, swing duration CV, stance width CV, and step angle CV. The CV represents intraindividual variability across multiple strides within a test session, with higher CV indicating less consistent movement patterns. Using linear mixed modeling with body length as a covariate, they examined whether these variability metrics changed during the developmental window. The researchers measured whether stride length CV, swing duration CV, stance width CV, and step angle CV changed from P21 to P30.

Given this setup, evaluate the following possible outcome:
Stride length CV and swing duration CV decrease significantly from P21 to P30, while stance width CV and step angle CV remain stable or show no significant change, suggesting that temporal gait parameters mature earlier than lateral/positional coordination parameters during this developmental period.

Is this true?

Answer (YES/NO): NO